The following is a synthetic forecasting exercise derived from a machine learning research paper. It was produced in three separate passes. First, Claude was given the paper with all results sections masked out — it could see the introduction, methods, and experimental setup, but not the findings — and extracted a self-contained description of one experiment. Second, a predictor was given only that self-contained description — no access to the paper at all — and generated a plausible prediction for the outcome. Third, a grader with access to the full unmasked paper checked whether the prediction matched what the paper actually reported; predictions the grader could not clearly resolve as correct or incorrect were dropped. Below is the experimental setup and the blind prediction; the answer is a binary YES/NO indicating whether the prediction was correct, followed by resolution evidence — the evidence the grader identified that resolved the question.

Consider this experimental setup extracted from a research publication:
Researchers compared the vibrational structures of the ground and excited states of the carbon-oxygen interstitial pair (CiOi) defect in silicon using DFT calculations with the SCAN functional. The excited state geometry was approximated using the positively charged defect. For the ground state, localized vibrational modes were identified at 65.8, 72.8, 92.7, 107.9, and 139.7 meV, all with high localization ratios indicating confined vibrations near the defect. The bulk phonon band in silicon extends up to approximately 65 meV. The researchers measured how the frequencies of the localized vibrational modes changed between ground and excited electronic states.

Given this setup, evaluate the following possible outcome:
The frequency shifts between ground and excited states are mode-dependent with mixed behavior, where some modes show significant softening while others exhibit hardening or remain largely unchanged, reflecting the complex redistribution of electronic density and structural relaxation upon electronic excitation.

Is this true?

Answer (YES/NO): NO